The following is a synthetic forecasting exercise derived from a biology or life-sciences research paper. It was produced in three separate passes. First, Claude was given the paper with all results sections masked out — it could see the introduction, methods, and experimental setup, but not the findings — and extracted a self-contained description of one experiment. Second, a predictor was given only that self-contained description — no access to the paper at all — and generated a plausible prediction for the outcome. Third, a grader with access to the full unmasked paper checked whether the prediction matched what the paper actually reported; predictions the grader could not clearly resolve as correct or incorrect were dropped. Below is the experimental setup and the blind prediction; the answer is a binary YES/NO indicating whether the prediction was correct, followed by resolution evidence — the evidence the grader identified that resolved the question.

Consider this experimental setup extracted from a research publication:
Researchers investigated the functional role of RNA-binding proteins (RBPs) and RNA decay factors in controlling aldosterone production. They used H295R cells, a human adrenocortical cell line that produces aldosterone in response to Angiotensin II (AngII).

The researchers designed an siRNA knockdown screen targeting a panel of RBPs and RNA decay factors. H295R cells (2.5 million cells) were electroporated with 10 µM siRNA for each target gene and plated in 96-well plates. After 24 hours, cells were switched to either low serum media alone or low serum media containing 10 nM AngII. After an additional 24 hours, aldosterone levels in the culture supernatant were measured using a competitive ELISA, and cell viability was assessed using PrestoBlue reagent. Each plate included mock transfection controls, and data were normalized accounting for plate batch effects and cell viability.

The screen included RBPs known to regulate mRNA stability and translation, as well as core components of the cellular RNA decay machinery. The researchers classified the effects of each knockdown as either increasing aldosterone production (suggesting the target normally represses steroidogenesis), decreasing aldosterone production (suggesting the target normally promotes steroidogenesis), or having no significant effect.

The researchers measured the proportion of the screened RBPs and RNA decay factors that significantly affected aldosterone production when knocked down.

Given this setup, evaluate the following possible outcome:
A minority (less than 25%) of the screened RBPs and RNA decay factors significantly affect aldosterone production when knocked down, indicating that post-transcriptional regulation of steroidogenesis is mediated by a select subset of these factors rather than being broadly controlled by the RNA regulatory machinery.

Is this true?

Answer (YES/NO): NO